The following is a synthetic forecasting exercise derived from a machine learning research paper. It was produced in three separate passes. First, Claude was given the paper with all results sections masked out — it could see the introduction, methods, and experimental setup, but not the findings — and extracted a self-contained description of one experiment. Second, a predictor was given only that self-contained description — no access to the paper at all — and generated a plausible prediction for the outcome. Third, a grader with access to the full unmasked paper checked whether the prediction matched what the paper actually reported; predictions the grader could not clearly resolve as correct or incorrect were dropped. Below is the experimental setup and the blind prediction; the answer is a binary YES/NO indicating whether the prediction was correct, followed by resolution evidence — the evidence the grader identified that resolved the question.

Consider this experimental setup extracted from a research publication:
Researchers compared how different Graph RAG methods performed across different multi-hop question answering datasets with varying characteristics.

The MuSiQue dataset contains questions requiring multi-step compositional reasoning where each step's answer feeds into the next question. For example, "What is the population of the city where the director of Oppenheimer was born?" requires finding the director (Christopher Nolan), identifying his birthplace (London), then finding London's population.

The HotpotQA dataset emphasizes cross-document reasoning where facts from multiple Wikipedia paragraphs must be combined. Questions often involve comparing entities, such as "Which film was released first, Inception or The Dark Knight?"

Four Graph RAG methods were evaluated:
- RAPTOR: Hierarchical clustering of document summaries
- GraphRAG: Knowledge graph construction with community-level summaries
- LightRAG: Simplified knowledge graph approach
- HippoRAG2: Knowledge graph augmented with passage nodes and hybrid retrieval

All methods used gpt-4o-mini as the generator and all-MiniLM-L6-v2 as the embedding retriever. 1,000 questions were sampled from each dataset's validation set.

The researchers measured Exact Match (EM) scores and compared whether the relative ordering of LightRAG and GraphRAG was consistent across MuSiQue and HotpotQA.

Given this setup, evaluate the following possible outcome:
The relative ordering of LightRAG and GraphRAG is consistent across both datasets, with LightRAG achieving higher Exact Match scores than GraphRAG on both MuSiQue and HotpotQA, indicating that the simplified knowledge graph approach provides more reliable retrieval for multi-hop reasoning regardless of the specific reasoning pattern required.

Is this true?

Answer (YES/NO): NO